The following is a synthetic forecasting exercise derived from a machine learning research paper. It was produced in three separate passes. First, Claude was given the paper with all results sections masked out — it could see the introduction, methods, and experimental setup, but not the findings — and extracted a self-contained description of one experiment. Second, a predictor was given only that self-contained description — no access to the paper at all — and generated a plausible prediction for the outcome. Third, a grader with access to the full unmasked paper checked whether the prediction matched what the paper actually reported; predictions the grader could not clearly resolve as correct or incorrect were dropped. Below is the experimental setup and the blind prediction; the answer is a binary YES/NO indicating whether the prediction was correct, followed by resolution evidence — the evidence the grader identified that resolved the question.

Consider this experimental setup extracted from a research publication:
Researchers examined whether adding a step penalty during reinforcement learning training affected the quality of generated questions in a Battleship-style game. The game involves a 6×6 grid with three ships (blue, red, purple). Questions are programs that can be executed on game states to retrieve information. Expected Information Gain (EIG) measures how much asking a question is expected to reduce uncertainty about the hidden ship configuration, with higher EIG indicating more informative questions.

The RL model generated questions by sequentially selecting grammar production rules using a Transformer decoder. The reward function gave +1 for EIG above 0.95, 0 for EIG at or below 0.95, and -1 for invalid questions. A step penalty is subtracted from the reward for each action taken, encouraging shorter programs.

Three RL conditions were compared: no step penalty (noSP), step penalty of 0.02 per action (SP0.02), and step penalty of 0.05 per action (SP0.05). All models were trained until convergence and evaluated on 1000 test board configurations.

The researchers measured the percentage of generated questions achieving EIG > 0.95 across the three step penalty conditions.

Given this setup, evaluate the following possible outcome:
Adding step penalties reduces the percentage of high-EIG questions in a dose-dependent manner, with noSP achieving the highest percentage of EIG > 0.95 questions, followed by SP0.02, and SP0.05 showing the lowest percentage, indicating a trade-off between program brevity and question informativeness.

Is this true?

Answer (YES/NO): NO